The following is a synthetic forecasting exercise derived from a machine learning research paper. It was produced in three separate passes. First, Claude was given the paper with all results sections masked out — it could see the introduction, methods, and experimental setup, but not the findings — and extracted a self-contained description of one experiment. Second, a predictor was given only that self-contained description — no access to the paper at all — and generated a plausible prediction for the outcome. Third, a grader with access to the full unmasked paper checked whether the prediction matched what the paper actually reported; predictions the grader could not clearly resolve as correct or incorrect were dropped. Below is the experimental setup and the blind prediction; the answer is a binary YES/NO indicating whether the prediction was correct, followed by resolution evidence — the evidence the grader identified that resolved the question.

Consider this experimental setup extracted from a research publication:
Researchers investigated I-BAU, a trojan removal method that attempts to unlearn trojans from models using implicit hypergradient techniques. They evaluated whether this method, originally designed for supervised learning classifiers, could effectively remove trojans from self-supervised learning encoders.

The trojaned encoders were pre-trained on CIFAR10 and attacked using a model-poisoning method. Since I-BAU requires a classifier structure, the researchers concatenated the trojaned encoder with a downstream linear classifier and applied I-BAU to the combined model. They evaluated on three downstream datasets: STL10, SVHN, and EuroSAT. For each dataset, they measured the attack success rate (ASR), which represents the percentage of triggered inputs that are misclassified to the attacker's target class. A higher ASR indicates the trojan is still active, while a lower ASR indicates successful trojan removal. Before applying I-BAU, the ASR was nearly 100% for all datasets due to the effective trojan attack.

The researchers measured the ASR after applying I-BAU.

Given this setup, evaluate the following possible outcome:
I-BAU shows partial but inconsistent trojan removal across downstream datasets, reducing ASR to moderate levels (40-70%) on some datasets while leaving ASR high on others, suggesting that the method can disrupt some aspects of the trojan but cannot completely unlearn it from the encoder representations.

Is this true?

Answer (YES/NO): NO